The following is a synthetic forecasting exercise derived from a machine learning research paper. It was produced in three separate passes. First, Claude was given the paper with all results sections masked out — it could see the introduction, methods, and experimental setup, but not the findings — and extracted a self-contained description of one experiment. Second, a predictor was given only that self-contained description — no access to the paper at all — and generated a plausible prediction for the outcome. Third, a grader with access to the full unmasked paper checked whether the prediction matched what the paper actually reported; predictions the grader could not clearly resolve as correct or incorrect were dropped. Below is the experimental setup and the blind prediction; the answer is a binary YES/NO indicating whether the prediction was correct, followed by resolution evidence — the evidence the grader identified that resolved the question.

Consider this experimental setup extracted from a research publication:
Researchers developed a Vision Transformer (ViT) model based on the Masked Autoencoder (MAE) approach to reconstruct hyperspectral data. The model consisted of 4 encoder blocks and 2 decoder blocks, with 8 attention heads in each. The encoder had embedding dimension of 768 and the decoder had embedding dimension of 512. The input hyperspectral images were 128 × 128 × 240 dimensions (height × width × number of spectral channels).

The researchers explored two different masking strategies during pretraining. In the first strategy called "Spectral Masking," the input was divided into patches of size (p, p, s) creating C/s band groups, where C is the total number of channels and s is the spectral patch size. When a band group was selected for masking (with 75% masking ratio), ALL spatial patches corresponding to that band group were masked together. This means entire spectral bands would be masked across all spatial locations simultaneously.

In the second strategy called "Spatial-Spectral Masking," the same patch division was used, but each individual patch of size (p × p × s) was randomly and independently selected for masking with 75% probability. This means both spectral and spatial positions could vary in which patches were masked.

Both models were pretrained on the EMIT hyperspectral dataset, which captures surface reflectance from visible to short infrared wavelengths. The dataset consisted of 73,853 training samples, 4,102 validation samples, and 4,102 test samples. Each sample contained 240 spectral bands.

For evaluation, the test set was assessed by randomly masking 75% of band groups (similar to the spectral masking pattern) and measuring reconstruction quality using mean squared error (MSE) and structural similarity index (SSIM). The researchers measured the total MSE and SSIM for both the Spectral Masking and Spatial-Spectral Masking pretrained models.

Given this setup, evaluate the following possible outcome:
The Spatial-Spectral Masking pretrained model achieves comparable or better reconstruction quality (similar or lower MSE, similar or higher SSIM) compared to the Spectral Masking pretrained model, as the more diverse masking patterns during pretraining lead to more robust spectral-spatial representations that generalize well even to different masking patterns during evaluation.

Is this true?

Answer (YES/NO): YES